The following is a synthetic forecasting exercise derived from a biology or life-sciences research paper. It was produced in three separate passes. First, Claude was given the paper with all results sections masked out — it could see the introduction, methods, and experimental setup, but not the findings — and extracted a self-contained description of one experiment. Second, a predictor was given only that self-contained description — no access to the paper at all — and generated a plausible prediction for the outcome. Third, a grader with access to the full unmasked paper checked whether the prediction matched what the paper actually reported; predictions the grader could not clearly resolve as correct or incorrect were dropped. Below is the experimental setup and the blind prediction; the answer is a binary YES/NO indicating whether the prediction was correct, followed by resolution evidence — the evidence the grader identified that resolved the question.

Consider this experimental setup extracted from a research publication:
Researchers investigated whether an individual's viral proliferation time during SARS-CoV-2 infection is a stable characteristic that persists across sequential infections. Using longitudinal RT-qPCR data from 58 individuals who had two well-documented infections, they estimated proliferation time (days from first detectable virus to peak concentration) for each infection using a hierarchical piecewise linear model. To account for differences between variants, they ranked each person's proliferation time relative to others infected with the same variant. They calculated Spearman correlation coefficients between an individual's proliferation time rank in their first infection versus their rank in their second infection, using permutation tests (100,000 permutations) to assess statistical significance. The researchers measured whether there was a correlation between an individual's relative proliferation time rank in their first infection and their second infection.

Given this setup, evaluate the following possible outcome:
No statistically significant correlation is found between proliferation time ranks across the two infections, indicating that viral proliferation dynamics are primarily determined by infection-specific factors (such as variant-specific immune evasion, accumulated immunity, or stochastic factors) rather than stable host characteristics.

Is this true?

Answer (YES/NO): NO